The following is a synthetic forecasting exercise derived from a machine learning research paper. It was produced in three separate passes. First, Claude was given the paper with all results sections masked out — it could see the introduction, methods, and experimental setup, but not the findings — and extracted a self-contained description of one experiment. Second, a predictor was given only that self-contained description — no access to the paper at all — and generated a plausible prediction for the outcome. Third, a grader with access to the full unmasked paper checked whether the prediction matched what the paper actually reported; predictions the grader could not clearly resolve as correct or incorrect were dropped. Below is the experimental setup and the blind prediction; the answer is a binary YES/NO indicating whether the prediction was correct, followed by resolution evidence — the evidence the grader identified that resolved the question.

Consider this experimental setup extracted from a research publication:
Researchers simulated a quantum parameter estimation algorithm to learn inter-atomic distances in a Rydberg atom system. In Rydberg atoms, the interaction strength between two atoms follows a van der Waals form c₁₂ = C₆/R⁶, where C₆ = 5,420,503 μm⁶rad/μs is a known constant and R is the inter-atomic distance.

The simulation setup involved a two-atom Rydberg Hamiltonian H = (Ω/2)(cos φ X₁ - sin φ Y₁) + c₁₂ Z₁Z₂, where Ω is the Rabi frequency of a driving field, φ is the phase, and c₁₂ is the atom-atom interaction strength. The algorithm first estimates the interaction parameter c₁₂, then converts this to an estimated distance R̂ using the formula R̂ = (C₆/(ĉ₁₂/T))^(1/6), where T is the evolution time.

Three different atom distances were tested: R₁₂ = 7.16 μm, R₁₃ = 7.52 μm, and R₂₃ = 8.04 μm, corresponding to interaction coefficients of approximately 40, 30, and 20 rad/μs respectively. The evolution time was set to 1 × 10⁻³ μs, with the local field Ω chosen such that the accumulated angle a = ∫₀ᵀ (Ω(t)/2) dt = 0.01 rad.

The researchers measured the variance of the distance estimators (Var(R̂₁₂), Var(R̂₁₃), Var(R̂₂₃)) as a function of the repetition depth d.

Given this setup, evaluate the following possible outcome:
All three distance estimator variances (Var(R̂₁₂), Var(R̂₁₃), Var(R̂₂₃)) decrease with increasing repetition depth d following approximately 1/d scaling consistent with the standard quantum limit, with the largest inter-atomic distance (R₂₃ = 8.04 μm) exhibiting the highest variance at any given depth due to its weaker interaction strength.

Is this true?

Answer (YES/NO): NO